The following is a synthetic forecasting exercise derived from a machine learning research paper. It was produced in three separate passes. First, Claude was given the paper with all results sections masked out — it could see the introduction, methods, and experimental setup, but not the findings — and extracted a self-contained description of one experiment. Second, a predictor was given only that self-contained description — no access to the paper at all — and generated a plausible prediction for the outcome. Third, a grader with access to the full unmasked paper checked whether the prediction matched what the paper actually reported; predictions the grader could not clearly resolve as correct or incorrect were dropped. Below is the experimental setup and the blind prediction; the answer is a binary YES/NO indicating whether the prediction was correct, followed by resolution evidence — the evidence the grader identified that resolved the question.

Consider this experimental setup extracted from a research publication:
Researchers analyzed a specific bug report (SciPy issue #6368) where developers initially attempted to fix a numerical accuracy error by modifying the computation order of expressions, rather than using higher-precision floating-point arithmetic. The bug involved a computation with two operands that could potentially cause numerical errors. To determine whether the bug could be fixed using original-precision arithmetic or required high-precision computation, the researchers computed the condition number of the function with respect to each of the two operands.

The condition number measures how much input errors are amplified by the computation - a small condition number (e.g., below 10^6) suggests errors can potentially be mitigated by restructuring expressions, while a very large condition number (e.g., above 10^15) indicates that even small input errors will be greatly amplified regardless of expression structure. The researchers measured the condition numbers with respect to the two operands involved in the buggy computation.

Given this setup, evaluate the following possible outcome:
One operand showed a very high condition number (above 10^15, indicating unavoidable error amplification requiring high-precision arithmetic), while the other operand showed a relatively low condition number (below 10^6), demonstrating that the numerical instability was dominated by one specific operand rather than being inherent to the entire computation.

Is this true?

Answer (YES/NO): YES